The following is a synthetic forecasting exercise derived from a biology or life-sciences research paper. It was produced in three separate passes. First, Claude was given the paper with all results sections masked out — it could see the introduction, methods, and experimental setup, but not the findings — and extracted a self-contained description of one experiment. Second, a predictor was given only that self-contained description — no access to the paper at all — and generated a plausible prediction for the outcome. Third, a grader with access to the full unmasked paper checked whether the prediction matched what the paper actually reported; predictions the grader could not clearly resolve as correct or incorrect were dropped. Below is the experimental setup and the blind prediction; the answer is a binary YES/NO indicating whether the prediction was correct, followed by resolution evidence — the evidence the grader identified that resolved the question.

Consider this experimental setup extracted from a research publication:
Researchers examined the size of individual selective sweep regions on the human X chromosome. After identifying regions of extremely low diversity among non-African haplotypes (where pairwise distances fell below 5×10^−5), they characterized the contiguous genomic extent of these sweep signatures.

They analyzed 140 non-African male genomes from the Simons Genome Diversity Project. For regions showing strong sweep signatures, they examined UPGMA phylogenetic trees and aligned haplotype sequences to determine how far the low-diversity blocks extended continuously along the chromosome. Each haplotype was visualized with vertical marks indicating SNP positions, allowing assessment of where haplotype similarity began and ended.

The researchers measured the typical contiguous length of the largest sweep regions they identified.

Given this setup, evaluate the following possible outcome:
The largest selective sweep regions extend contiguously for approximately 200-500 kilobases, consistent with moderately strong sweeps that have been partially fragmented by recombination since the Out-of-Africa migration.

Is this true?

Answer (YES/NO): NO